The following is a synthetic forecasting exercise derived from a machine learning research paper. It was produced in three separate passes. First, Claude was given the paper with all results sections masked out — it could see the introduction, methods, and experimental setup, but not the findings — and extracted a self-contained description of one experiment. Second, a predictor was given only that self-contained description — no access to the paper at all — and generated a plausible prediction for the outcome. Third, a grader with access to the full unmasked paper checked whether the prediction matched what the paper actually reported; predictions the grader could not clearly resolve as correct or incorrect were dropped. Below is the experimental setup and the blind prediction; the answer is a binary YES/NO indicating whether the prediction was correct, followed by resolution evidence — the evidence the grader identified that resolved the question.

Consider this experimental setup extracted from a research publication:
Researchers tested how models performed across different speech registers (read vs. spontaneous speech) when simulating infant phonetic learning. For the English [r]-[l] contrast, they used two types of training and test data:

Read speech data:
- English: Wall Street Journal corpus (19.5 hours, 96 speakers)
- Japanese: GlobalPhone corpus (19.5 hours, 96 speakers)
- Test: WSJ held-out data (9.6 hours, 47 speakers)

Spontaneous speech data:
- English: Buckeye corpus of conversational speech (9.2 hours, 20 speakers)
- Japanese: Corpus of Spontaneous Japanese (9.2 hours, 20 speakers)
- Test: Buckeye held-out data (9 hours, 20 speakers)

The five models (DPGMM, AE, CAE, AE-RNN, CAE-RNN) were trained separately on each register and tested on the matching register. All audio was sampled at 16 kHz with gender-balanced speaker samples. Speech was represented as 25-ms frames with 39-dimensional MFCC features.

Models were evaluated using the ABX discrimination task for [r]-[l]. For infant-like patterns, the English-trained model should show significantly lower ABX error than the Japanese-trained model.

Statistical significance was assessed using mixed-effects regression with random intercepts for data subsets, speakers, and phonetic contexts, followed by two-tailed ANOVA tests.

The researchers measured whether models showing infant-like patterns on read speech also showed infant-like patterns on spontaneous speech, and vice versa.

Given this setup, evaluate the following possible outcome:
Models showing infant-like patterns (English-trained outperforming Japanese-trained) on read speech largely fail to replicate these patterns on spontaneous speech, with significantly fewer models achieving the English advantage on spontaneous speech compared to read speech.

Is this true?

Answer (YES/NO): NO